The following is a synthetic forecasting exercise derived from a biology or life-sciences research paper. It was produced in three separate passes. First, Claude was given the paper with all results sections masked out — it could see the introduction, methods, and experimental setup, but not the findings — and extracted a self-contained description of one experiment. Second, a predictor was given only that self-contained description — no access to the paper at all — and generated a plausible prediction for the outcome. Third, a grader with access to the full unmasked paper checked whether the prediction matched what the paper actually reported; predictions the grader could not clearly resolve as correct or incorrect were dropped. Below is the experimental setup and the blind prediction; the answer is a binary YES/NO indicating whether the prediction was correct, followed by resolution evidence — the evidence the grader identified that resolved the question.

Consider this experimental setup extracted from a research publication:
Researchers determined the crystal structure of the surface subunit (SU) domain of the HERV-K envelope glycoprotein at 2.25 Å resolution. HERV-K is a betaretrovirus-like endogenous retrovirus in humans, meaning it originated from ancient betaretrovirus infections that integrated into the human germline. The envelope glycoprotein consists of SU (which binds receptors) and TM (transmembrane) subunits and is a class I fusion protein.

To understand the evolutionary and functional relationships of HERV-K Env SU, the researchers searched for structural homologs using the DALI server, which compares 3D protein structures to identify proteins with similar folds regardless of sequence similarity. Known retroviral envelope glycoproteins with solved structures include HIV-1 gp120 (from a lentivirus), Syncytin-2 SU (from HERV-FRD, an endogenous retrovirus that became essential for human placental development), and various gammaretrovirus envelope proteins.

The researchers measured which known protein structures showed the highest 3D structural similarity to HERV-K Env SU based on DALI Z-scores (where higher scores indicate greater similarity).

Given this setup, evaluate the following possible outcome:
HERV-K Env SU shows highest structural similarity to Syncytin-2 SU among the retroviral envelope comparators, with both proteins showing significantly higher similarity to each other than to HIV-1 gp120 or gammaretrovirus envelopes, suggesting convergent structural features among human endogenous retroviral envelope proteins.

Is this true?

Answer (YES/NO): NO